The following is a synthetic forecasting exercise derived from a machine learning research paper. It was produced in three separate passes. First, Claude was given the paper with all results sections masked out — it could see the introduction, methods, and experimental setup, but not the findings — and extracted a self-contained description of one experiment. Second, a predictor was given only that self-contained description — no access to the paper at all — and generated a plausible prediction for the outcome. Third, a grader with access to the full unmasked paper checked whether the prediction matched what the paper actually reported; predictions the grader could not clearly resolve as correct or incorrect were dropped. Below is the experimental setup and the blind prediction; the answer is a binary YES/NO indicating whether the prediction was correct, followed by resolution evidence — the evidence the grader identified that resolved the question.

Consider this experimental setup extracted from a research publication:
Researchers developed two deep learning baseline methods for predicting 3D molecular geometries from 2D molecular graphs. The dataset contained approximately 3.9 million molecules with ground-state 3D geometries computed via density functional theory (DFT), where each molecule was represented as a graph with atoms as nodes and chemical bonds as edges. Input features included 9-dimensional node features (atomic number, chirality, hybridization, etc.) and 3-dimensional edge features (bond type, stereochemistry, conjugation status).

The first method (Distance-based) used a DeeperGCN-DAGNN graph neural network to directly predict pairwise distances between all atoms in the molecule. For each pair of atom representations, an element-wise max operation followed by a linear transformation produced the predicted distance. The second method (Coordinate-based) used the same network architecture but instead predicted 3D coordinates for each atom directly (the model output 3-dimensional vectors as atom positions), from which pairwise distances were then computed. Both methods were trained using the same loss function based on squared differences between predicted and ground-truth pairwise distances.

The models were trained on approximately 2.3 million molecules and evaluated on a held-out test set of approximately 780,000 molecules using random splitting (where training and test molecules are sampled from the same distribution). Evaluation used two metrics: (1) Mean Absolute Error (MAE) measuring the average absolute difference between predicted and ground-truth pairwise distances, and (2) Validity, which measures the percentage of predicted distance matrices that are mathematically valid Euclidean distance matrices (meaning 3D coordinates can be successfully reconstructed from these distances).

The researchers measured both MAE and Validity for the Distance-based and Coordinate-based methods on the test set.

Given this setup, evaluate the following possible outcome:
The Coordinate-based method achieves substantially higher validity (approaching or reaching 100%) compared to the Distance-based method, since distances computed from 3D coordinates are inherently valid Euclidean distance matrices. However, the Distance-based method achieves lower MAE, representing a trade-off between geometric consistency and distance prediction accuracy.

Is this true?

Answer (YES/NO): YES